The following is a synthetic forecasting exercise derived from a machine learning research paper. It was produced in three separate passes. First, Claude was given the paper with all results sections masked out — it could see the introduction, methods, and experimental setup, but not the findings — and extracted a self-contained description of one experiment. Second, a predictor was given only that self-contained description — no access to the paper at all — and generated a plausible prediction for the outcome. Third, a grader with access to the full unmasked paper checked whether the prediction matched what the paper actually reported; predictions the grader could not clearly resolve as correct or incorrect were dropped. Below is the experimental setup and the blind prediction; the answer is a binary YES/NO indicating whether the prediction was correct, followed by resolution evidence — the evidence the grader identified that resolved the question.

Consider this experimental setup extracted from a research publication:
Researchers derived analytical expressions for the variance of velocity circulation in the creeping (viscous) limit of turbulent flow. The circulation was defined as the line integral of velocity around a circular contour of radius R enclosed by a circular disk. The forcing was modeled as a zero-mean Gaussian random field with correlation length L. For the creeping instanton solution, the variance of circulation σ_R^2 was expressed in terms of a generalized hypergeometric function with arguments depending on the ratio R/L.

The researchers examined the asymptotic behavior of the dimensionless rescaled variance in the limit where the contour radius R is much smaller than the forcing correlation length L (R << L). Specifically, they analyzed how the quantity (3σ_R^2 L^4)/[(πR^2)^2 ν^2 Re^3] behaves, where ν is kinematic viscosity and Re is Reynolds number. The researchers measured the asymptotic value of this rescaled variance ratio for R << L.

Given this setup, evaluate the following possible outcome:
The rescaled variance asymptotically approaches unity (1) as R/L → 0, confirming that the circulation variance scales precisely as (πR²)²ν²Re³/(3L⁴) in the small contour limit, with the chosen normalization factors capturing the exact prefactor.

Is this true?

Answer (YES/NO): YES